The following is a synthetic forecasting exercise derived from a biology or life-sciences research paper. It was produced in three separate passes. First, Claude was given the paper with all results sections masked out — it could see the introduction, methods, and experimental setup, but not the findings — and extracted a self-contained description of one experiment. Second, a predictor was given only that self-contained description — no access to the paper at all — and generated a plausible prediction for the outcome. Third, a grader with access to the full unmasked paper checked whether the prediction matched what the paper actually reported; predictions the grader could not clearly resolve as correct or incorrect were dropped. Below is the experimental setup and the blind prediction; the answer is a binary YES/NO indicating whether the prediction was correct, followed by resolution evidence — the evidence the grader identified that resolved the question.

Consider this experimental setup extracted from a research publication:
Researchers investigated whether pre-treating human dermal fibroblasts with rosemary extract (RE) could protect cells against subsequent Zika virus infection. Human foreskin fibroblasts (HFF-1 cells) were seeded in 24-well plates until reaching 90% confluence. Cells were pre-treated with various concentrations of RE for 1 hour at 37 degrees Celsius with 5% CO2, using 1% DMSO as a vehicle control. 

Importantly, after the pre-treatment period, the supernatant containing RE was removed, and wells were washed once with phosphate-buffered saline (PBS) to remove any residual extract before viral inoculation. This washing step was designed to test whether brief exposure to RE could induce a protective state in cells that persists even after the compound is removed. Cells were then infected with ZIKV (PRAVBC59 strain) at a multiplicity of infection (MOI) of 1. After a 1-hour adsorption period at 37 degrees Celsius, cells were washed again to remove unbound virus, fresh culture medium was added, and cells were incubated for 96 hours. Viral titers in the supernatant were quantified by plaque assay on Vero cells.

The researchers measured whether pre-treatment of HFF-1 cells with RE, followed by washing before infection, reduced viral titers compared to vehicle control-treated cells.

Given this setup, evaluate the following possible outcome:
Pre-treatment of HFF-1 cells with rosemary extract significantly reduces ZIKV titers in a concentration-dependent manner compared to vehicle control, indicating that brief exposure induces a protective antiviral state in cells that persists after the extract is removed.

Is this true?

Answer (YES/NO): NO